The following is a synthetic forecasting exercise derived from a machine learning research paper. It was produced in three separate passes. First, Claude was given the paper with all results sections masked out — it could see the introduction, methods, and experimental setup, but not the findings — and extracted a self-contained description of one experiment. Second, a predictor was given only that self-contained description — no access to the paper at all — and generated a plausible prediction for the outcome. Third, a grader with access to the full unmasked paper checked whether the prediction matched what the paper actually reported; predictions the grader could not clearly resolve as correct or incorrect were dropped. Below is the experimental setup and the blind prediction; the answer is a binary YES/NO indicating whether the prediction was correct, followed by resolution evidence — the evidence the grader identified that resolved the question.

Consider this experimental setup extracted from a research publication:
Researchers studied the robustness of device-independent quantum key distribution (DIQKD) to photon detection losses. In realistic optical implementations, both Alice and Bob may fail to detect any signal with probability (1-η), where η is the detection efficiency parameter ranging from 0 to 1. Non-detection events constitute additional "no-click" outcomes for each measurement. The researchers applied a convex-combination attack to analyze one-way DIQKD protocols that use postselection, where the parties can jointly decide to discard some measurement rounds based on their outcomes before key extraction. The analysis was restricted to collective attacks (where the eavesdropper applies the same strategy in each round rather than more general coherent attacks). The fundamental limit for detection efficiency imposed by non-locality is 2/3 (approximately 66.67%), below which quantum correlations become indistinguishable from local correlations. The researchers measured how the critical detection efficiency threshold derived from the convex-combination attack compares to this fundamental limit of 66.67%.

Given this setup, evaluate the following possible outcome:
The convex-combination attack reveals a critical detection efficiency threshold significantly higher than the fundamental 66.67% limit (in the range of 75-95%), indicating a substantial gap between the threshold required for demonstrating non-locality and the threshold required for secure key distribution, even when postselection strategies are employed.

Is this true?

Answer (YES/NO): NO